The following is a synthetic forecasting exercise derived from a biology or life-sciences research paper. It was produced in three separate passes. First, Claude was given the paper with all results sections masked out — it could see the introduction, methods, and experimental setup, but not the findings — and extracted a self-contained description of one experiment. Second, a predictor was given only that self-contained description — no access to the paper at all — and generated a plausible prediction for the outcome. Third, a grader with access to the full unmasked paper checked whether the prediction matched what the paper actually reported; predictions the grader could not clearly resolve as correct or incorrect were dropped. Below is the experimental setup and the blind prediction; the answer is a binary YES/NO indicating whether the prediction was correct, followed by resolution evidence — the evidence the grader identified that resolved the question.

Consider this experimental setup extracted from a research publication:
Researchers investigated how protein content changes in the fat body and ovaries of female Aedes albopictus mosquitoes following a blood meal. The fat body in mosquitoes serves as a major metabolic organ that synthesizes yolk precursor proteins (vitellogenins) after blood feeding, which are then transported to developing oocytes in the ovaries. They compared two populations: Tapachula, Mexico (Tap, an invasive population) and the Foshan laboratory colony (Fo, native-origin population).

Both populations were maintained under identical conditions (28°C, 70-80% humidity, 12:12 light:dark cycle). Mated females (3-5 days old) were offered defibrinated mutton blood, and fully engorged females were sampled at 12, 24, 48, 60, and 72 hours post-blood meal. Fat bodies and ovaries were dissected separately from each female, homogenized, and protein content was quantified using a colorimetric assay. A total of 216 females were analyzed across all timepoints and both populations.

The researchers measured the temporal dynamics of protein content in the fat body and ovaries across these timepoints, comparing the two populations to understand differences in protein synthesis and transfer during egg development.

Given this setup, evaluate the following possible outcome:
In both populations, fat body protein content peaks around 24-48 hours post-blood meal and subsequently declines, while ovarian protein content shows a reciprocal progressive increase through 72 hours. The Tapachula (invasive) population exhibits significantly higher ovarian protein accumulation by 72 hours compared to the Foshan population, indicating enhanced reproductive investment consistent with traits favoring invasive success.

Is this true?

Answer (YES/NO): NO